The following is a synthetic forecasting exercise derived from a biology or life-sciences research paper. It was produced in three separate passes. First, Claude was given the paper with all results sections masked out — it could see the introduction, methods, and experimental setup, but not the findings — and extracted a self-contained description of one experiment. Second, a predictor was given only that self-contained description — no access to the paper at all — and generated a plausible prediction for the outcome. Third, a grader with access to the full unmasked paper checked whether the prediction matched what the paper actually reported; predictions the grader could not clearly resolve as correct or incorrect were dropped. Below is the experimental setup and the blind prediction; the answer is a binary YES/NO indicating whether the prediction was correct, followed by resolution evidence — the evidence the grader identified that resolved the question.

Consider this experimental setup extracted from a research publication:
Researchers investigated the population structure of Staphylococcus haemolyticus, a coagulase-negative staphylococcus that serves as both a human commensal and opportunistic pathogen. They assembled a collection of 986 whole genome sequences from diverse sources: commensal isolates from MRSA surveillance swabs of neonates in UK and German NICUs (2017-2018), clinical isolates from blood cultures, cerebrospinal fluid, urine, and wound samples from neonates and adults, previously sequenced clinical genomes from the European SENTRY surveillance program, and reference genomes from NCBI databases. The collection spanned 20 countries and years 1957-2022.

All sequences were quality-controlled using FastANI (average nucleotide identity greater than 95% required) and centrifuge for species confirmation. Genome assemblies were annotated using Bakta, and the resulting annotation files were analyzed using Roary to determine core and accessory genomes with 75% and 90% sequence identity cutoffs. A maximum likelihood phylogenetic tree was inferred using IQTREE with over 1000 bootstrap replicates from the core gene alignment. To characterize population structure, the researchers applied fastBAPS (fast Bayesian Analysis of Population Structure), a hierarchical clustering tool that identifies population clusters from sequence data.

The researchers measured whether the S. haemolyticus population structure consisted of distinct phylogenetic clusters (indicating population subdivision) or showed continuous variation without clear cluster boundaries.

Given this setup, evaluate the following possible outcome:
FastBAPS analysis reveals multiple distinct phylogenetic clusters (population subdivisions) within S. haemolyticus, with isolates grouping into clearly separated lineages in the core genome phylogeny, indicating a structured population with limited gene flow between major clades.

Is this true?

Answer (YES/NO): YES